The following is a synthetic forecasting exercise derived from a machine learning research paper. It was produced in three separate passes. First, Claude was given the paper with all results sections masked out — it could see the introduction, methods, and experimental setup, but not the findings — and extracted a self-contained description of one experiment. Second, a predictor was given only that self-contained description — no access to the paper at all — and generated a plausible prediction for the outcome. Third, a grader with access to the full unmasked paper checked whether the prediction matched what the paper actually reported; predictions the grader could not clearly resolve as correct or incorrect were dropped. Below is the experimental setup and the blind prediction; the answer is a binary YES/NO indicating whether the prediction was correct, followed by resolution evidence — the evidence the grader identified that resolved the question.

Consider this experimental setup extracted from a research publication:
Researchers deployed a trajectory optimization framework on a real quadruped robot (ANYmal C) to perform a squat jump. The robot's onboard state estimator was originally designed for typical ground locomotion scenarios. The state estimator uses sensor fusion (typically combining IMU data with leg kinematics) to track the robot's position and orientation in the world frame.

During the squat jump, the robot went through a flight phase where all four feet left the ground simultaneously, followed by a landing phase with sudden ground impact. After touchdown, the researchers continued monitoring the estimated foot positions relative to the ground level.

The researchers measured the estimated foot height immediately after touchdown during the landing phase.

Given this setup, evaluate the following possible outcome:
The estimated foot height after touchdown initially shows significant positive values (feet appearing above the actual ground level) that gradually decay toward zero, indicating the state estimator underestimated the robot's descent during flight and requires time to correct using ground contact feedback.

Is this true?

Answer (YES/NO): NO